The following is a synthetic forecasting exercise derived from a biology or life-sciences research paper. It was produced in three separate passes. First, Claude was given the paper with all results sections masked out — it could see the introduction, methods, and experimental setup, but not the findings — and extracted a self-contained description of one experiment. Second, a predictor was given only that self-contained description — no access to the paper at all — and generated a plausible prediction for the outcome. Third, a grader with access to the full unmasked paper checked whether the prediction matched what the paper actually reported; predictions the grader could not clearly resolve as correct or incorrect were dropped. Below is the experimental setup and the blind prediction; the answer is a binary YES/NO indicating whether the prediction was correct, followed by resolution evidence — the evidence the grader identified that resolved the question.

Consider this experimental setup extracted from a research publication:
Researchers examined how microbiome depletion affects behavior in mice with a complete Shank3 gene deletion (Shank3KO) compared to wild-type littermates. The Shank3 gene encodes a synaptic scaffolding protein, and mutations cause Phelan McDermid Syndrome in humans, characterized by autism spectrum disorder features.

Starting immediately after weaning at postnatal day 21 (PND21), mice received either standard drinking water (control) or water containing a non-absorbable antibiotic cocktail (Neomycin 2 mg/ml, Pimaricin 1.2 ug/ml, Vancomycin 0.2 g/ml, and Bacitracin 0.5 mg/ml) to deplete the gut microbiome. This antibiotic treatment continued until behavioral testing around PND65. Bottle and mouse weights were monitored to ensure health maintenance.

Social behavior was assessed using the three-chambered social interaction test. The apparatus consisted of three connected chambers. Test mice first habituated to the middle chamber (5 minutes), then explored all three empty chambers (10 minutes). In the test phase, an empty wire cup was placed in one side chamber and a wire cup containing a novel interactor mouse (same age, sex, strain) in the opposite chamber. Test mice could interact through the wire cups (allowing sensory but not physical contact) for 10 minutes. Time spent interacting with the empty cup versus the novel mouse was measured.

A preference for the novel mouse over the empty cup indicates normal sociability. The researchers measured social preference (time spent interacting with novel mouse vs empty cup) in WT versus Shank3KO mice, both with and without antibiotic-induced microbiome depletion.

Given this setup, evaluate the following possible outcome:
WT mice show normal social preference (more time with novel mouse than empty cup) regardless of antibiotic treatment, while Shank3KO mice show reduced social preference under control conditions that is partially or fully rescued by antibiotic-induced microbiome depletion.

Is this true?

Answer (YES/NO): NO